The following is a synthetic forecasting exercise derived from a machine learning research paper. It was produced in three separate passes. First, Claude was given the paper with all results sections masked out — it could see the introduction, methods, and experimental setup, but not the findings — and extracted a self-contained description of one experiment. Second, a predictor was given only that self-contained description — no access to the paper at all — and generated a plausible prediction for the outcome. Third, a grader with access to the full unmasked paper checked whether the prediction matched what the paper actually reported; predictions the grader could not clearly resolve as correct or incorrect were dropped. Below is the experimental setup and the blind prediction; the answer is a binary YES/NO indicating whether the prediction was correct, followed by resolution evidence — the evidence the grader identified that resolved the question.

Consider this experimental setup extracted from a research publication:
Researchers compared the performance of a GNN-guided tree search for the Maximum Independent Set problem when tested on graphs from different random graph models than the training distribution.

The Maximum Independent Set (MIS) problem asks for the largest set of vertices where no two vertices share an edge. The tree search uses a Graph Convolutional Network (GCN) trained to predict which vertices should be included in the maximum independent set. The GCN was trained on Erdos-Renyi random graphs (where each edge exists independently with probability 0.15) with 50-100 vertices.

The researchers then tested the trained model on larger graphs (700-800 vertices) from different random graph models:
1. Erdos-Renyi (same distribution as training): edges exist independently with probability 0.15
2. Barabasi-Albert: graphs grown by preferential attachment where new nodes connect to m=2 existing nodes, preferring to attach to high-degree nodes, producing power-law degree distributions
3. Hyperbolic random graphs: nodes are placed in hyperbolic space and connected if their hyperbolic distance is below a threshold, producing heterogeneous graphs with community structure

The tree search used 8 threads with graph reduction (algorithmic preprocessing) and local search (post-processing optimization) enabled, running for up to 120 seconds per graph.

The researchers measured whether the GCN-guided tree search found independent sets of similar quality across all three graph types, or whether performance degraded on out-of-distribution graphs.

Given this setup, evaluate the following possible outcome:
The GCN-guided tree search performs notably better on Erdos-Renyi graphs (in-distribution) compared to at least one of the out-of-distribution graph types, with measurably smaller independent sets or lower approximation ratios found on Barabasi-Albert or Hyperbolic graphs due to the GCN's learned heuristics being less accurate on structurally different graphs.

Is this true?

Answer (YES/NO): NO